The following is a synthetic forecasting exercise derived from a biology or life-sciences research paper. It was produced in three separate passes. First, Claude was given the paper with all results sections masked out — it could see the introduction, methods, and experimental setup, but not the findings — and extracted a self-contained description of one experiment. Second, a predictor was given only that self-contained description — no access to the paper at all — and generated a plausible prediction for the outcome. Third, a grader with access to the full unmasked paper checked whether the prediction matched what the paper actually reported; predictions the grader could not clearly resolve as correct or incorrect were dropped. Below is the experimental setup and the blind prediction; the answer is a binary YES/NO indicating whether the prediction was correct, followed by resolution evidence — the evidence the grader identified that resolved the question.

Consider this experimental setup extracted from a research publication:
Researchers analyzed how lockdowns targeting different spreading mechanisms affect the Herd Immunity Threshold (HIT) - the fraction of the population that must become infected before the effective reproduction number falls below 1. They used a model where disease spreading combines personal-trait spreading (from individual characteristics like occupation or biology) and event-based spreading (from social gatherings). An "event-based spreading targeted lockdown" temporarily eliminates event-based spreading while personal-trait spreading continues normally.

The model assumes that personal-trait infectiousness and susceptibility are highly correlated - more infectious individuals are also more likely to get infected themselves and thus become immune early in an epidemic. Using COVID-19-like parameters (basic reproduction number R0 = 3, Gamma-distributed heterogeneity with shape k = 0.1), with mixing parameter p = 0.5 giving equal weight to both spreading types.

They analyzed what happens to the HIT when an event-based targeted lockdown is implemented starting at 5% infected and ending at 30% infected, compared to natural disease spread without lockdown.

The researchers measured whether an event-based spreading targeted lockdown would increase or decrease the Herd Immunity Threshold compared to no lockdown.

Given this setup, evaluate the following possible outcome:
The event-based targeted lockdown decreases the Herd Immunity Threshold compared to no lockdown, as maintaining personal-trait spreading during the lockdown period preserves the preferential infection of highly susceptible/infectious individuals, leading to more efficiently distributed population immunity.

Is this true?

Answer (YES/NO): YES